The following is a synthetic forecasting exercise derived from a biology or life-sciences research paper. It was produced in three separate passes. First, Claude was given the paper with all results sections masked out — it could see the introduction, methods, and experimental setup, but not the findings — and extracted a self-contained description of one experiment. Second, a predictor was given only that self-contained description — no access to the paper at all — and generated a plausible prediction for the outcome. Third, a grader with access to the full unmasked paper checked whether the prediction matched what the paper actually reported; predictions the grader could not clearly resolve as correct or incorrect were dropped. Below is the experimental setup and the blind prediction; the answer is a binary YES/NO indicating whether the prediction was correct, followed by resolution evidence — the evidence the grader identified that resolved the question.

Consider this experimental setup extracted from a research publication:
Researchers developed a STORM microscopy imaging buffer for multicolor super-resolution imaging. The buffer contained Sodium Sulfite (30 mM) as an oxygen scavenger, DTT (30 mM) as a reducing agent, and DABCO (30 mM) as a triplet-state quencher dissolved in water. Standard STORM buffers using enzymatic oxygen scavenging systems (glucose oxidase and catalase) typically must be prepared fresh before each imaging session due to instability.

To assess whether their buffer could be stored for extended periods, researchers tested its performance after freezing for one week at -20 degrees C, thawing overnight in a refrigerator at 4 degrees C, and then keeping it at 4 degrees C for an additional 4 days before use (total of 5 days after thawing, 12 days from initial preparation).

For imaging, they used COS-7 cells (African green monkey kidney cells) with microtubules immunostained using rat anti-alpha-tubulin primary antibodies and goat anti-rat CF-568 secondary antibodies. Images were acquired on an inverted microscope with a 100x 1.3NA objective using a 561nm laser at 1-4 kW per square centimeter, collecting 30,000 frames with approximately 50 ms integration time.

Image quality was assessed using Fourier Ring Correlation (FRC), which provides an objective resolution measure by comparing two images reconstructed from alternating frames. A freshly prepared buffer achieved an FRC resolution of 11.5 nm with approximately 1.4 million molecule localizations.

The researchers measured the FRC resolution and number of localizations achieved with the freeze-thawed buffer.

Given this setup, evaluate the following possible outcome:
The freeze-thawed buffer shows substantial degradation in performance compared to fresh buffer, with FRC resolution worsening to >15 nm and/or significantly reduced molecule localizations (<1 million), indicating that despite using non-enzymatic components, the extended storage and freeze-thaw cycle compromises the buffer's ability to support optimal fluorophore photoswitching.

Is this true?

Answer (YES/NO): NO